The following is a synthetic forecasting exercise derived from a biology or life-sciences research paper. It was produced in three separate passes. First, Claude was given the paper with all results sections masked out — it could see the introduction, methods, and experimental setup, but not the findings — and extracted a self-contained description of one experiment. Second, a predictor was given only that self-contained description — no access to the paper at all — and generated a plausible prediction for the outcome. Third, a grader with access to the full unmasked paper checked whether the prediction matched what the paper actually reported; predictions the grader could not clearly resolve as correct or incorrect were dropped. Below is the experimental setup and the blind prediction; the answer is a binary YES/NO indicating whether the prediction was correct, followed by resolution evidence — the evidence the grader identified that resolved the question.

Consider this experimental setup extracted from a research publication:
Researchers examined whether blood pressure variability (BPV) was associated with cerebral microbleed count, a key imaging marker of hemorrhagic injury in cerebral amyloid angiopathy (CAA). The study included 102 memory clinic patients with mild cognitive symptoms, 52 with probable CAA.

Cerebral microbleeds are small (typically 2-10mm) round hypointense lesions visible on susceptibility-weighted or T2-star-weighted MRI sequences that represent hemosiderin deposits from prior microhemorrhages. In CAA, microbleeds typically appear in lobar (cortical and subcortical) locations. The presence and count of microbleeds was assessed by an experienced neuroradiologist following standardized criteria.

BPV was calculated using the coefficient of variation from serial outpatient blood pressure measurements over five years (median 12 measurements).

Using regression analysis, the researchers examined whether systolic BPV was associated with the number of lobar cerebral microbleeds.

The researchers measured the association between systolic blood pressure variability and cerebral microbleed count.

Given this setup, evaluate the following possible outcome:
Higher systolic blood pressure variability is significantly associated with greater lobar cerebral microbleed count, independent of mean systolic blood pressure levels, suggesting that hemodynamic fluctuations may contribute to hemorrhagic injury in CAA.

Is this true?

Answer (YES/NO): NO